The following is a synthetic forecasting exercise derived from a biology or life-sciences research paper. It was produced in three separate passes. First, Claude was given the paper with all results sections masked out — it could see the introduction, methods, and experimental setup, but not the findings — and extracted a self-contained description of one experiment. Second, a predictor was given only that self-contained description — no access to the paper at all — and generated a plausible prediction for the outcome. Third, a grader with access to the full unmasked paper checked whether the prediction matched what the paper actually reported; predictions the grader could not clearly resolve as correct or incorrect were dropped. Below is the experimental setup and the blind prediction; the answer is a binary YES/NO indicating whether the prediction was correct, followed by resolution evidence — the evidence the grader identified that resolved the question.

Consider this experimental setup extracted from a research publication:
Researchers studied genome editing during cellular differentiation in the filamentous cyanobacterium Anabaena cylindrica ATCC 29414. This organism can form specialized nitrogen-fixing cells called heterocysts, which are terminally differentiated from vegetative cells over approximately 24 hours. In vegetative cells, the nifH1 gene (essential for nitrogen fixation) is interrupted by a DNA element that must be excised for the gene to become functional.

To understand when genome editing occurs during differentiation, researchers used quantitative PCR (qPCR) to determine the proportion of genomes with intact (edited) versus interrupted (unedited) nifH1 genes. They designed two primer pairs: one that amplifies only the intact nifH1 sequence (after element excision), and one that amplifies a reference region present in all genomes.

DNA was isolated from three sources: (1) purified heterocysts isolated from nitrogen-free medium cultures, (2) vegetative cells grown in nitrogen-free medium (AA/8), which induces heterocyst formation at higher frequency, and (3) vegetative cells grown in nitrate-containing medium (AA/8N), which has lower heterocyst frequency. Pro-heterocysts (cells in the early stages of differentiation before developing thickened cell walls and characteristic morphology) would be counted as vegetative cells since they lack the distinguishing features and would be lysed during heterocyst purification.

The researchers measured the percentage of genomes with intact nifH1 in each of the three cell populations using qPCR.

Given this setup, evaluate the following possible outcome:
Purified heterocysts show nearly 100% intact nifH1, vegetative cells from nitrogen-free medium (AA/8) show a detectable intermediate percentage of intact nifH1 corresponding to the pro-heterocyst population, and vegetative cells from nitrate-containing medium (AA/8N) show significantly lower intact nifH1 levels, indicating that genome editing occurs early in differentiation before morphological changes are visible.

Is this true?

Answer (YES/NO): YES